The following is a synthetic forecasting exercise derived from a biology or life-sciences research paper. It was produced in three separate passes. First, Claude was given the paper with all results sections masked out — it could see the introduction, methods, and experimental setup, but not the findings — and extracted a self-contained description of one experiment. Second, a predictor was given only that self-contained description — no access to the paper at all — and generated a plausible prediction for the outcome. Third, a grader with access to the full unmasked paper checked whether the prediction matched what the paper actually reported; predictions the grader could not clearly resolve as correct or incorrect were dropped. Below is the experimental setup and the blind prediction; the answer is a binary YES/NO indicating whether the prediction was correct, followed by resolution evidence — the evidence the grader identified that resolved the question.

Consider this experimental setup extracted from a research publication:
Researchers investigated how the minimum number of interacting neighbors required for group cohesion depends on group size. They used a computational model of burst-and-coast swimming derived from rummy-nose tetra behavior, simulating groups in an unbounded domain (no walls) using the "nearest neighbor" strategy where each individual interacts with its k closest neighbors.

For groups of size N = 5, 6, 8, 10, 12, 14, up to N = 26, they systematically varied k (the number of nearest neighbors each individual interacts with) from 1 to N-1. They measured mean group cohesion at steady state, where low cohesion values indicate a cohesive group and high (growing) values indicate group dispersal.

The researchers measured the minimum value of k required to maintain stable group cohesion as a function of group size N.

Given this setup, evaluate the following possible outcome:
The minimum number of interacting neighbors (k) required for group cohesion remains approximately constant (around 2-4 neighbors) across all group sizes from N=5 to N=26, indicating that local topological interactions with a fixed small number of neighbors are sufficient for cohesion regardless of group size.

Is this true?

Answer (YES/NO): NO